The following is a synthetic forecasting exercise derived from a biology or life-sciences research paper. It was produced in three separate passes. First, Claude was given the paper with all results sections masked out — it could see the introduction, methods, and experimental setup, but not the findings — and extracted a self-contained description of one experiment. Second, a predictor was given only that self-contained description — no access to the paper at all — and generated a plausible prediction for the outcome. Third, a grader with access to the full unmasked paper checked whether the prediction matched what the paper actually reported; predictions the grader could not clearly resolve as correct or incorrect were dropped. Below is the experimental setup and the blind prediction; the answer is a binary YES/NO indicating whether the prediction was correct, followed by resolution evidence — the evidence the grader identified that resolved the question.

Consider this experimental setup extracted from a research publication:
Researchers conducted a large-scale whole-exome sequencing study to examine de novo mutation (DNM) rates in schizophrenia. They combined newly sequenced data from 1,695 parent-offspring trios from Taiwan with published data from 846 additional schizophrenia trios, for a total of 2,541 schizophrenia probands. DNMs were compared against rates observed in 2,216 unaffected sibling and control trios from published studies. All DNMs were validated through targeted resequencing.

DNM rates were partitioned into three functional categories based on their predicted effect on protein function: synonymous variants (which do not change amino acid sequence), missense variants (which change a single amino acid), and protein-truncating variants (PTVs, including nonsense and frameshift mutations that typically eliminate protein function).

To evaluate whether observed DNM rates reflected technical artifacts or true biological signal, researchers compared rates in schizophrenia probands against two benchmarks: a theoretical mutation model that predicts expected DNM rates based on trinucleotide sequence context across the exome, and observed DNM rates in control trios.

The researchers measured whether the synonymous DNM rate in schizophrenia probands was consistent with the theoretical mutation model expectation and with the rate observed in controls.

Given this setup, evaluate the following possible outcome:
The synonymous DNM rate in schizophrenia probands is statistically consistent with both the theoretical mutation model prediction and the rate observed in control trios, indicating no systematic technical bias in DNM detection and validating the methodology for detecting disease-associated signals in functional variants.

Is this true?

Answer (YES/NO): NO